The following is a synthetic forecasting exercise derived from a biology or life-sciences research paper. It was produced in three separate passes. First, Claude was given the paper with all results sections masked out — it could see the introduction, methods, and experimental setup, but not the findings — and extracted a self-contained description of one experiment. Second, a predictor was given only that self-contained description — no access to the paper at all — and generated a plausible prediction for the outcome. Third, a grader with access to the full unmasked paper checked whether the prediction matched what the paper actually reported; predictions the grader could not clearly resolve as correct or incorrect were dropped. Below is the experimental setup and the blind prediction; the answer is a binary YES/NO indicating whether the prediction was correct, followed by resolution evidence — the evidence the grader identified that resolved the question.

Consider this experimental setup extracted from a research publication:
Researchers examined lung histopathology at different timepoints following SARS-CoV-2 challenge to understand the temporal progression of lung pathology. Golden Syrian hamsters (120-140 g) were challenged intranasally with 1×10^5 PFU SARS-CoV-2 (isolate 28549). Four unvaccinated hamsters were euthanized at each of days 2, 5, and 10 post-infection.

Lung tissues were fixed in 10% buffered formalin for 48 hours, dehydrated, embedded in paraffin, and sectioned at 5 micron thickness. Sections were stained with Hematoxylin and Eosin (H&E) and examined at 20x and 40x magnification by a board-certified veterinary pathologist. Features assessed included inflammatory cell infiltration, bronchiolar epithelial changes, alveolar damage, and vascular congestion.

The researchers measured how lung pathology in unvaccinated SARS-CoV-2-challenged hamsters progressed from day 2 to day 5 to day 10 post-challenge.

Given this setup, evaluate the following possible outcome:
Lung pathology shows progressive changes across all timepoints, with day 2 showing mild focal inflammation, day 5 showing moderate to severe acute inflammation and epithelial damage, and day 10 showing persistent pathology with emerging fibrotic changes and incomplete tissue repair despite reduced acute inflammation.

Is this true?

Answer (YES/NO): NO